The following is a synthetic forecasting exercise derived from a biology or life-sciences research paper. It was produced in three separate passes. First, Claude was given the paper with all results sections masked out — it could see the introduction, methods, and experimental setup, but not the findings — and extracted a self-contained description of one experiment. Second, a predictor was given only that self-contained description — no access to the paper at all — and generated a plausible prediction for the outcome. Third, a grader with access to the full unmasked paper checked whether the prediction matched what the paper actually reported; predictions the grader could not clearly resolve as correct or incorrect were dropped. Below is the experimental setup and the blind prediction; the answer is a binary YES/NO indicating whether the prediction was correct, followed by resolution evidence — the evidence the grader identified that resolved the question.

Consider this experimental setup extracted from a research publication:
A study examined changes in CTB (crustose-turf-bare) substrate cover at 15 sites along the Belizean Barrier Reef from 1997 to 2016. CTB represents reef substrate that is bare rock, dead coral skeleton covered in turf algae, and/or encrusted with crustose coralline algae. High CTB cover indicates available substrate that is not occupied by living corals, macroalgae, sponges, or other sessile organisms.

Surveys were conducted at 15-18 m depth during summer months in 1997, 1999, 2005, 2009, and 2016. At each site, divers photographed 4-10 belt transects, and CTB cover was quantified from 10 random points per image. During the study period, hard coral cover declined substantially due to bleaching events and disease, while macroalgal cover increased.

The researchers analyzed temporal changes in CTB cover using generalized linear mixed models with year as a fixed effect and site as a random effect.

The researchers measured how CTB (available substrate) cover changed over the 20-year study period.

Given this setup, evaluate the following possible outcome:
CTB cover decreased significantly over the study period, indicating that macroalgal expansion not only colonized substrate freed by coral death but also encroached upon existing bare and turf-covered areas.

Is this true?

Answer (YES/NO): YES